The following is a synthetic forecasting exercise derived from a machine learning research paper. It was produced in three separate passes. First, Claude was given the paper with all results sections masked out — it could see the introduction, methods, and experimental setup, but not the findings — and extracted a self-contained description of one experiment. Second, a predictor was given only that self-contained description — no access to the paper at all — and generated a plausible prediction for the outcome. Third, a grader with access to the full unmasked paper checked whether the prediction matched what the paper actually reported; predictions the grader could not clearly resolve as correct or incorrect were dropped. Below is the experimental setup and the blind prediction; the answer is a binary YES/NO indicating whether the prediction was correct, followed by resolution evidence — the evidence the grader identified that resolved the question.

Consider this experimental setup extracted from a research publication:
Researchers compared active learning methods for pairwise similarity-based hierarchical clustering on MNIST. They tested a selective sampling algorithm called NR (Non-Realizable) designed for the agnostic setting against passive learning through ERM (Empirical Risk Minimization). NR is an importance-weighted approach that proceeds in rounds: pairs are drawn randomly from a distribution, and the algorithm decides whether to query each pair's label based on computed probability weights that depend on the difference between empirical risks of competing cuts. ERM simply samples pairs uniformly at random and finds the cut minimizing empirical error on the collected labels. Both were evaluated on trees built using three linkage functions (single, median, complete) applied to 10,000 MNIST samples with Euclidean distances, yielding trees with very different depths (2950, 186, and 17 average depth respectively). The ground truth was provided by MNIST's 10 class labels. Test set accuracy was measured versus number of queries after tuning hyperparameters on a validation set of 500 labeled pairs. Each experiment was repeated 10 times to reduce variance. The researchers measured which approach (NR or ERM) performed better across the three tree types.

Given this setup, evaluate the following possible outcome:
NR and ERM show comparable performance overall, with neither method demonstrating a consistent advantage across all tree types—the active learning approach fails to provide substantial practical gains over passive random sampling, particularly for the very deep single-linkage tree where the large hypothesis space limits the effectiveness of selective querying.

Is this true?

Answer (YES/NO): YES